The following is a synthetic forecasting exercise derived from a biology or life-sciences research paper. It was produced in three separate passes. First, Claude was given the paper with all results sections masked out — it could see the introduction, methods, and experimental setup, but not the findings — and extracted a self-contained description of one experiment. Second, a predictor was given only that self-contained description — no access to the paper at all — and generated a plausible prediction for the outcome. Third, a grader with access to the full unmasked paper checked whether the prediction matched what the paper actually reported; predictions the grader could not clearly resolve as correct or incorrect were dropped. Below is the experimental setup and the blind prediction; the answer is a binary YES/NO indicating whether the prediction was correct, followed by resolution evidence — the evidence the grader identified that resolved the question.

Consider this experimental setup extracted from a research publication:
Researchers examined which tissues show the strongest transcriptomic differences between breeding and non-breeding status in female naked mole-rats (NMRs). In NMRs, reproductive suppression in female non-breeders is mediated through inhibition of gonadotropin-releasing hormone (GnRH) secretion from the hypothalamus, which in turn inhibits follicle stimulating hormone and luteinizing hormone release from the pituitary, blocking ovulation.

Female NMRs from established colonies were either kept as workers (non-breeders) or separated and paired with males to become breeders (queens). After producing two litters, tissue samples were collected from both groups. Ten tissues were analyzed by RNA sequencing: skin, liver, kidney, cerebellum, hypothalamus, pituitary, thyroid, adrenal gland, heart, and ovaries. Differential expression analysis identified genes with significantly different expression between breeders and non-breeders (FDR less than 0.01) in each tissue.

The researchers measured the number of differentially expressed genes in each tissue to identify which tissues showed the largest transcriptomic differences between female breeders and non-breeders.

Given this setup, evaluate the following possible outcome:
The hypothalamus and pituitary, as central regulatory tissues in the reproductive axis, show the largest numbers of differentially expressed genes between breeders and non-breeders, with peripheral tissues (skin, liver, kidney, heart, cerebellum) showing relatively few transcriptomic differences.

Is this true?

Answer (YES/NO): NO